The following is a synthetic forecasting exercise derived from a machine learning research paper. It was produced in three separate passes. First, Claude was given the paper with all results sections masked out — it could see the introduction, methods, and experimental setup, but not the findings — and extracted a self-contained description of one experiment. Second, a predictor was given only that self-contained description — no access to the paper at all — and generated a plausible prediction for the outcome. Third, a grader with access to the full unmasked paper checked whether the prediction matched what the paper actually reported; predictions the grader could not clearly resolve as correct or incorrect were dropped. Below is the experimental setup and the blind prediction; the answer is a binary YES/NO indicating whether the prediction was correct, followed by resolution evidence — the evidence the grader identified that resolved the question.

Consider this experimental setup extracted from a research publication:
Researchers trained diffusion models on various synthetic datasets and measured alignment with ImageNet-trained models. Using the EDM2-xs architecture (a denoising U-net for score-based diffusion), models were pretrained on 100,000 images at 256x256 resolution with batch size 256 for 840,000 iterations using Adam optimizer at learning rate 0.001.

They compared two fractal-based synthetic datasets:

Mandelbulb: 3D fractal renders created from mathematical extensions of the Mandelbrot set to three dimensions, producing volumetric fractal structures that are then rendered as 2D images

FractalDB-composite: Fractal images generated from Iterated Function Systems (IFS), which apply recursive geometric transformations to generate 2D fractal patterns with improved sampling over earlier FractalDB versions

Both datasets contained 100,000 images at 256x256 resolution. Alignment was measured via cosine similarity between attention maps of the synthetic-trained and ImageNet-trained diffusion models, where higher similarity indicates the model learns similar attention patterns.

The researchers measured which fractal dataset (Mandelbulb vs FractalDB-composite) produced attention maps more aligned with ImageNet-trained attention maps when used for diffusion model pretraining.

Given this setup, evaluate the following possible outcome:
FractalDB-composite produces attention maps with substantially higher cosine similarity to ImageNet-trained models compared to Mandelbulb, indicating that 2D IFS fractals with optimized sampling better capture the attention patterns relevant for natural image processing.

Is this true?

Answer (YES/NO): YES